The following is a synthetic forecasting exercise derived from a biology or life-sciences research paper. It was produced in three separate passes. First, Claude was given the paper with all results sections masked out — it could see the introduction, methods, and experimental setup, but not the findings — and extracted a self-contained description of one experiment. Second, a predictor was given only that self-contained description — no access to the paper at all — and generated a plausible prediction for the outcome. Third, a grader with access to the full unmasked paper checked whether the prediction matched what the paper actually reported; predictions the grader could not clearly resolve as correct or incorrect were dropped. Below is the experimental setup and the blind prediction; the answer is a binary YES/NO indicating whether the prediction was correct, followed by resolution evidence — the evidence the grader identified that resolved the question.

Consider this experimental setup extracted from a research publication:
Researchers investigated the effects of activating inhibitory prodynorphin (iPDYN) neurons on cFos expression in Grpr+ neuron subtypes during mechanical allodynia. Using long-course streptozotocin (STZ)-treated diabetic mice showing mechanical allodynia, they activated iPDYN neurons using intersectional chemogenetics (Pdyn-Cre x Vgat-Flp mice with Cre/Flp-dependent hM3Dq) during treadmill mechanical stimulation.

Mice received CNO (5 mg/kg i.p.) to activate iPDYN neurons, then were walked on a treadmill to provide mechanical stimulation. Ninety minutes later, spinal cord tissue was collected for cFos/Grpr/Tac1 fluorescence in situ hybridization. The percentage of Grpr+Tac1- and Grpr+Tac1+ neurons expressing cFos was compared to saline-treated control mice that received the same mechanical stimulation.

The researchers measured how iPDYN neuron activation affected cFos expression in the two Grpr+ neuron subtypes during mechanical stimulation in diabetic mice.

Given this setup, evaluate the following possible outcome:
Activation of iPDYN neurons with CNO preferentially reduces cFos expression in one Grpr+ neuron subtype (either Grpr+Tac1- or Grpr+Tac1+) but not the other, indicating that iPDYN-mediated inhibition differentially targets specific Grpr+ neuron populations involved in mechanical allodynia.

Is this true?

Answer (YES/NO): NO